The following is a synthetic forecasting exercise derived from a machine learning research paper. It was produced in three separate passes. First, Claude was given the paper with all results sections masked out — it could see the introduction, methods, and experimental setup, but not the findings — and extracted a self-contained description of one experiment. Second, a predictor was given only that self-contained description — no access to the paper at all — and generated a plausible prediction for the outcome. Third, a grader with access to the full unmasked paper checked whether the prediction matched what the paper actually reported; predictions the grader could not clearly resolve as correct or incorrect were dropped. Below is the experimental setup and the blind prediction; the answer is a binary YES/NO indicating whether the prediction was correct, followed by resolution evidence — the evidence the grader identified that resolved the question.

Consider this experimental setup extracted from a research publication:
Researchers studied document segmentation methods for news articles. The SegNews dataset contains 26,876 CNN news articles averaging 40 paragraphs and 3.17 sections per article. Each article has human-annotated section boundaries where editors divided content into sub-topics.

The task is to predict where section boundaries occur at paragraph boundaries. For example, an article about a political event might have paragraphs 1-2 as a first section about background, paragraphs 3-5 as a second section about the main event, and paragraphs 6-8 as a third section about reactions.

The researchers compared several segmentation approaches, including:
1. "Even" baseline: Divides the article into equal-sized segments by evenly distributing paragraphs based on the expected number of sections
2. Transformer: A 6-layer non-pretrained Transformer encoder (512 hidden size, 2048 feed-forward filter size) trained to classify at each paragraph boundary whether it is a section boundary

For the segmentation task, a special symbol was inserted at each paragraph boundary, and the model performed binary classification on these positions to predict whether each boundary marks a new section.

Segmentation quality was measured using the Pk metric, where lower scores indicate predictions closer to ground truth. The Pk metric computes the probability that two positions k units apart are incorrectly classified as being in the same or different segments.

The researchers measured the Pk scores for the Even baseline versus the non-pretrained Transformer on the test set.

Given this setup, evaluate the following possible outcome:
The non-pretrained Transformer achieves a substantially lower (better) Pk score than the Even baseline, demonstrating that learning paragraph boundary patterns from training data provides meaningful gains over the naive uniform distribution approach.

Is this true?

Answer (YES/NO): NO